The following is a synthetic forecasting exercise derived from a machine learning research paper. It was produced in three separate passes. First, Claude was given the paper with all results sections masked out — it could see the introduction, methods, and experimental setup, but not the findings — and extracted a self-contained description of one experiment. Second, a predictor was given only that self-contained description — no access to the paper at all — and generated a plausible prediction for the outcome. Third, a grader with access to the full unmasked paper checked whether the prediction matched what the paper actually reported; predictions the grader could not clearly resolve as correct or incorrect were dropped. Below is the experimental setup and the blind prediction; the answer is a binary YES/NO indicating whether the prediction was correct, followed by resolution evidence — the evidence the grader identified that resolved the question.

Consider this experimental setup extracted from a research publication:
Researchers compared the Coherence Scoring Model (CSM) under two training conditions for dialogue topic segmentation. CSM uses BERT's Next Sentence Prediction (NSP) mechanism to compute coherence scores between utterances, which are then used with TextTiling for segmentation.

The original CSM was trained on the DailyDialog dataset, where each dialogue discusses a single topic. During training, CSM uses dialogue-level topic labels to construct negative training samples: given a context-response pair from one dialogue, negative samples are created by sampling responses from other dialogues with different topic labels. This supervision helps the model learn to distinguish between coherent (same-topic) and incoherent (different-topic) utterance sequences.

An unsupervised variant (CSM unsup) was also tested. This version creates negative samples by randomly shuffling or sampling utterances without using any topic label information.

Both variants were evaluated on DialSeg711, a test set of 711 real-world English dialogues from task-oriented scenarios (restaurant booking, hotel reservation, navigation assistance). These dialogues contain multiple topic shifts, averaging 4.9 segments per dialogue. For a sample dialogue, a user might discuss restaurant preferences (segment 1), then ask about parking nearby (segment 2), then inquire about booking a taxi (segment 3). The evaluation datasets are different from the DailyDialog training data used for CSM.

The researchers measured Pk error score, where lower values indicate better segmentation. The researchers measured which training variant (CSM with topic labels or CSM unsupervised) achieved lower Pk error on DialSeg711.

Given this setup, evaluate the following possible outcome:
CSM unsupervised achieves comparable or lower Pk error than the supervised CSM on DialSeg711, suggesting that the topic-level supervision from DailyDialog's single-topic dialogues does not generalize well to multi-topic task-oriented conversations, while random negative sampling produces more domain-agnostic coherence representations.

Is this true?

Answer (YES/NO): YES